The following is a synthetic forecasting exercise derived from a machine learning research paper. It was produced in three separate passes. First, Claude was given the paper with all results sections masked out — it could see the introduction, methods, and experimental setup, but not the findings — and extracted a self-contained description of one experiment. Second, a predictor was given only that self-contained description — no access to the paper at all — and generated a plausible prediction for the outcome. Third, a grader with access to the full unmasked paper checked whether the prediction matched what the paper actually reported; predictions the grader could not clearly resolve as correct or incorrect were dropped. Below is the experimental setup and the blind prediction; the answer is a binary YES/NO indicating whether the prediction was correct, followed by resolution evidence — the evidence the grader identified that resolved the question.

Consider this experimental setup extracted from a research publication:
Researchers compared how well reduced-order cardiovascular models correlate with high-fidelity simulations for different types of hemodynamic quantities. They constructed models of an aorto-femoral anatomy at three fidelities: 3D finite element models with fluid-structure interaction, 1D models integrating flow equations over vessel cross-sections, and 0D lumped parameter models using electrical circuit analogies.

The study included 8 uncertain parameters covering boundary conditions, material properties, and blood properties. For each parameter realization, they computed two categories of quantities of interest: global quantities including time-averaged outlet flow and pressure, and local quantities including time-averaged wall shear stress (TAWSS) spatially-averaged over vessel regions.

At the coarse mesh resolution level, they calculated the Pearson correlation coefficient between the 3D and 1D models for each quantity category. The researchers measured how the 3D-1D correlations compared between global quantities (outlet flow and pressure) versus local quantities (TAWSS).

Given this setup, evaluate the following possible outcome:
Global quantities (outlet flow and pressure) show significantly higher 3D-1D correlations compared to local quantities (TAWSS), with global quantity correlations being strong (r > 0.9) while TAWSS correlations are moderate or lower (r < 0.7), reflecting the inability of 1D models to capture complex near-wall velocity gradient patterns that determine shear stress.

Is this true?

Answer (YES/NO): NO